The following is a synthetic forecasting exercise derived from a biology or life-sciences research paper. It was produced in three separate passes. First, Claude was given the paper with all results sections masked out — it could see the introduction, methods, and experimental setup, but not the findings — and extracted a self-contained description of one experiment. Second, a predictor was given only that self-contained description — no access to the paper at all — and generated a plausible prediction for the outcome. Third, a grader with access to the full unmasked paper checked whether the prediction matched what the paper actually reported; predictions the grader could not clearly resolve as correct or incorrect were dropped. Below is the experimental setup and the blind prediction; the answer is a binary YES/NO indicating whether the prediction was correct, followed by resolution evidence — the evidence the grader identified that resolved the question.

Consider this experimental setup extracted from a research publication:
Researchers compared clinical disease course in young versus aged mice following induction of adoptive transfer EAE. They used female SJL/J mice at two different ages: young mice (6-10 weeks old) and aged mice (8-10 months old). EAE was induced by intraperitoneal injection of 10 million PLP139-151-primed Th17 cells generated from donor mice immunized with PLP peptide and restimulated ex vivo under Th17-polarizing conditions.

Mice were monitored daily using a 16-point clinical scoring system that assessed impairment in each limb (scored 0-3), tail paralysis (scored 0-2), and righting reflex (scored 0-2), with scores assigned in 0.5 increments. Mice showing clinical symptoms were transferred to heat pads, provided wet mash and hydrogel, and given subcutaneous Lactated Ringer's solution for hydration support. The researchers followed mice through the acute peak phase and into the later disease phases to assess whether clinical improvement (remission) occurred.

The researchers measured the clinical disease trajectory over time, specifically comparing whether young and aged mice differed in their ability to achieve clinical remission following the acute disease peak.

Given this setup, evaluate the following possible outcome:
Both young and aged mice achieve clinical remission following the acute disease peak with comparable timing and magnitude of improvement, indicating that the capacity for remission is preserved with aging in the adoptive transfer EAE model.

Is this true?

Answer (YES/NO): NO